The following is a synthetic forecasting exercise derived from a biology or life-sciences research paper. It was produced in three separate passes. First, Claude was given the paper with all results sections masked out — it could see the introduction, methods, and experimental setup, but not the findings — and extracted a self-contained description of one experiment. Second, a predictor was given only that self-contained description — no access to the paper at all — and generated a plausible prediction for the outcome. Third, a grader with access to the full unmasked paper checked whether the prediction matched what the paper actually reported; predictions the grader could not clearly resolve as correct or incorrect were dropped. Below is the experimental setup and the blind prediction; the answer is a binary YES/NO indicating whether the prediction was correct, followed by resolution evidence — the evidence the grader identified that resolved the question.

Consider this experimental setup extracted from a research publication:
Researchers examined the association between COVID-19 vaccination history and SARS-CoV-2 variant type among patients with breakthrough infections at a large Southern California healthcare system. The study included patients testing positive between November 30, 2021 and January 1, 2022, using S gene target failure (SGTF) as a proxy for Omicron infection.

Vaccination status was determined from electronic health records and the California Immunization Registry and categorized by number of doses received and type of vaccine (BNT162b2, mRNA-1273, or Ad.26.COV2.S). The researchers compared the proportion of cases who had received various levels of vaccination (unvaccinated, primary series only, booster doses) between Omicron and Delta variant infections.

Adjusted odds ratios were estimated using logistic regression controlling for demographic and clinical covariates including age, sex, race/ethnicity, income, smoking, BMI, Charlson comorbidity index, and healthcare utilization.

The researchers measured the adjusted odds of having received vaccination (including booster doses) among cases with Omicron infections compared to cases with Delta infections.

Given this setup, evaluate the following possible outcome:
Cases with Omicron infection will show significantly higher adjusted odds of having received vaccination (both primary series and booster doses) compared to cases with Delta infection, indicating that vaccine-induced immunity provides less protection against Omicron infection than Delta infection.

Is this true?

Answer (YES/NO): YES